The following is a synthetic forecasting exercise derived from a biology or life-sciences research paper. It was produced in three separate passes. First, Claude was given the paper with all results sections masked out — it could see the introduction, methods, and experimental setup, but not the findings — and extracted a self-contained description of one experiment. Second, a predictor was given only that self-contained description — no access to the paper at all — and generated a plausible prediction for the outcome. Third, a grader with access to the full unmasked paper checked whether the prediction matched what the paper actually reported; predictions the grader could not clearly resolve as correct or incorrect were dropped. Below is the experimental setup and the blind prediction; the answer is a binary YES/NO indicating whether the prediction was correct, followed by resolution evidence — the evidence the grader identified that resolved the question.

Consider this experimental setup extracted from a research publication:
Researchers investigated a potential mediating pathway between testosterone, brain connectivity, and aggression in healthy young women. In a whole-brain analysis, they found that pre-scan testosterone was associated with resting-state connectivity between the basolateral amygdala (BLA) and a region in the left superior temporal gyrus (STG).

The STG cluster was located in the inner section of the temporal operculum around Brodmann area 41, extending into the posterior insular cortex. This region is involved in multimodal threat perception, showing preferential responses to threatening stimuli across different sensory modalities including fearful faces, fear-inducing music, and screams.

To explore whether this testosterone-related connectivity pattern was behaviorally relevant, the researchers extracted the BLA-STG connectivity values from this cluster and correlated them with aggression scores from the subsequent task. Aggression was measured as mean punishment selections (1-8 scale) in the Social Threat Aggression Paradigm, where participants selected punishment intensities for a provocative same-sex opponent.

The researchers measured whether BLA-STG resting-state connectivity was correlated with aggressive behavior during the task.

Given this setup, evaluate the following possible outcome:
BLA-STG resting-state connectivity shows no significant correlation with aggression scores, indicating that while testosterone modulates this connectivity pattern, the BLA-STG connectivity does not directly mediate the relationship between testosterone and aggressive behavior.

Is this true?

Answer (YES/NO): NO